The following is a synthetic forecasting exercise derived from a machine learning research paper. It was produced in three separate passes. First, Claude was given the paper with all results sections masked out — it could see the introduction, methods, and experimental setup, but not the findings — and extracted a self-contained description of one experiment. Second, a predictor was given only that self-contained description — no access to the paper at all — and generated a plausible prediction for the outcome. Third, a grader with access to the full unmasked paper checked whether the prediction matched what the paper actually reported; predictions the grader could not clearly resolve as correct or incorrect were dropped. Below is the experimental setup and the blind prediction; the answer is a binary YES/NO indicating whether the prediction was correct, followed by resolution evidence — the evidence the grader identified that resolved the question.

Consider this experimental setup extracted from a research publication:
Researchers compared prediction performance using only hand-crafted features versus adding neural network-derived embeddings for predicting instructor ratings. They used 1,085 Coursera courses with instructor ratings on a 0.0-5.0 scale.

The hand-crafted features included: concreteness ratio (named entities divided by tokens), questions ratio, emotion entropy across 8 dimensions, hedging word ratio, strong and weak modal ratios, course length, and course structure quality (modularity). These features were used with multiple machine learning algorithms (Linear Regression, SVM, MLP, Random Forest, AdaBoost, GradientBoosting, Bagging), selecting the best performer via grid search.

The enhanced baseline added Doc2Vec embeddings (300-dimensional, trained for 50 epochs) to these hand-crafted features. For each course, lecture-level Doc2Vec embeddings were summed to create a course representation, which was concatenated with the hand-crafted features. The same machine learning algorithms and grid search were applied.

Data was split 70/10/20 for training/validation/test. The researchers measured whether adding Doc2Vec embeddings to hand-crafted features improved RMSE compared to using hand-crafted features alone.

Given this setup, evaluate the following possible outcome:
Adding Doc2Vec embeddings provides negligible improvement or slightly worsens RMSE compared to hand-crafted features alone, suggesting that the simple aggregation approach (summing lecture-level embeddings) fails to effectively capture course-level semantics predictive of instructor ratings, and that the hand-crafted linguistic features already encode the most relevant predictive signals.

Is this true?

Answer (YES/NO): NO